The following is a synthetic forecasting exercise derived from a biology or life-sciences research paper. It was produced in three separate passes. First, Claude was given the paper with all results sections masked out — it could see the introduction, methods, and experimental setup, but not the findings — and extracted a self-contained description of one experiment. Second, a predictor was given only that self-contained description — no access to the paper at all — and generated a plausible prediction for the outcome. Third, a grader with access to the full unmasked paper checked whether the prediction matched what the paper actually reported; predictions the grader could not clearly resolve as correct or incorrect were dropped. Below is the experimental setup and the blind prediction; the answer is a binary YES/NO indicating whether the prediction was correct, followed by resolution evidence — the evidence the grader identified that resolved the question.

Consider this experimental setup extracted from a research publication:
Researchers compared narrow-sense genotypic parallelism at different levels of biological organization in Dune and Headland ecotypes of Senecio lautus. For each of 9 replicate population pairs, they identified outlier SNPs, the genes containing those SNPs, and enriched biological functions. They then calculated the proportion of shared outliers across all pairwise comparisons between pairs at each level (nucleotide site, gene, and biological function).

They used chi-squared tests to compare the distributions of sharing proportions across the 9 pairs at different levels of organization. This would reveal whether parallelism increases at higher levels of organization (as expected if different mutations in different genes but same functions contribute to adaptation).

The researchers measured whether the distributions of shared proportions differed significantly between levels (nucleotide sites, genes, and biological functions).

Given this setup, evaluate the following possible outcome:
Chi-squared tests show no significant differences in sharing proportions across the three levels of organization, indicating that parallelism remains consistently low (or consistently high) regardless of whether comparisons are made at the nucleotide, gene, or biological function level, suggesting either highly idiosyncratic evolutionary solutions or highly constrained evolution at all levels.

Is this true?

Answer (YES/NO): NO